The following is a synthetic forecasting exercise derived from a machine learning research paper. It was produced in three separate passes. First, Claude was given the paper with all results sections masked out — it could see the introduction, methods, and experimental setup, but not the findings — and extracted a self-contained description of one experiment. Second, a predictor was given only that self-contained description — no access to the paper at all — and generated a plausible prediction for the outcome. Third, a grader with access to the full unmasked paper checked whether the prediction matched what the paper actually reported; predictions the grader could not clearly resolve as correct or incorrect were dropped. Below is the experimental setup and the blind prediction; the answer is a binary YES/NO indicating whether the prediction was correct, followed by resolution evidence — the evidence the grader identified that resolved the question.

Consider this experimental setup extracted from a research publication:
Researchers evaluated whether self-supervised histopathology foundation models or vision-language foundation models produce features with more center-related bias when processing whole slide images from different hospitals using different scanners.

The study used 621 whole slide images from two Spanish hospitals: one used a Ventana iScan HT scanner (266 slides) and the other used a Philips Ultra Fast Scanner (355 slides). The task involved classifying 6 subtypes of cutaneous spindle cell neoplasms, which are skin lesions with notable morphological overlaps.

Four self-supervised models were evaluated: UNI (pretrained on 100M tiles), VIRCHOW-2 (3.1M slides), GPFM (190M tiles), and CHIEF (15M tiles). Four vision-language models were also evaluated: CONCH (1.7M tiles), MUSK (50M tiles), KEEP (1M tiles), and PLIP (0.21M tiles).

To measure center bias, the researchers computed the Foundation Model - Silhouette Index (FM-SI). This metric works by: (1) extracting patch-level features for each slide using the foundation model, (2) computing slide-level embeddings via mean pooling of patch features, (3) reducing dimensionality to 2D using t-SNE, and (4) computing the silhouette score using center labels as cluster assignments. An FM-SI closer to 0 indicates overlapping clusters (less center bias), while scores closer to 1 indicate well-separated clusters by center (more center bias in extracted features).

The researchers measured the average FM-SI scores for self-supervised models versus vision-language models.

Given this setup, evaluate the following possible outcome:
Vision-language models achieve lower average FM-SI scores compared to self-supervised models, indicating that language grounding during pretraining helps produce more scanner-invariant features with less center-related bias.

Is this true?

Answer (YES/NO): NO